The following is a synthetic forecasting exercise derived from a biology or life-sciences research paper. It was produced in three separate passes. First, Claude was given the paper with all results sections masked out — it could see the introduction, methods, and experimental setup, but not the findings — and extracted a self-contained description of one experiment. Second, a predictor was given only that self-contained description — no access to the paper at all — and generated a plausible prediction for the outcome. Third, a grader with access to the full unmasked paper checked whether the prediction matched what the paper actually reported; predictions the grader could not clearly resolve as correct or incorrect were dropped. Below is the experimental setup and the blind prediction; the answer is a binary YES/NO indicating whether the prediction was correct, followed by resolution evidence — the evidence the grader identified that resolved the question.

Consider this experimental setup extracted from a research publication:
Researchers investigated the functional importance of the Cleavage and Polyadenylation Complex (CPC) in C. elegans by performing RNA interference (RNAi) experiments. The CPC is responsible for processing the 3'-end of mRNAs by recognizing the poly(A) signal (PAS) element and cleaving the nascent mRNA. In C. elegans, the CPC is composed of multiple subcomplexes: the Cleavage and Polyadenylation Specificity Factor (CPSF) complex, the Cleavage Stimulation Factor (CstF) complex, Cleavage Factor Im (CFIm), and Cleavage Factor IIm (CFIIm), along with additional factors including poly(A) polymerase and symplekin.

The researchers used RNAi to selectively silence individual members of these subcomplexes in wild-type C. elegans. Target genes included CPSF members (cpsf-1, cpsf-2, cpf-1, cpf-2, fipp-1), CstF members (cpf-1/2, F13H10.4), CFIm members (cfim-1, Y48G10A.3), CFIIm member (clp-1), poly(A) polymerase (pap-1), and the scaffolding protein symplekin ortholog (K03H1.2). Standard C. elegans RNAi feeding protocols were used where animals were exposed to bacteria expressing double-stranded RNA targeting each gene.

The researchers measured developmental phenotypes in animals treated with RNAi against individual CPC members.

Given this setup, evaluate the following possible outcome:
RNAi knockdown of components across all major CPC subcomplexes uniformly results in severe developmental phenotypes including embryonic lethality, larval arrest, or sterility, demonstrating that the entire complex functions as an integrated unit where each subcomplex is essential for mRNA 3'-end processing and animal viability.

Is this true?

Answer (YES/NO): YES